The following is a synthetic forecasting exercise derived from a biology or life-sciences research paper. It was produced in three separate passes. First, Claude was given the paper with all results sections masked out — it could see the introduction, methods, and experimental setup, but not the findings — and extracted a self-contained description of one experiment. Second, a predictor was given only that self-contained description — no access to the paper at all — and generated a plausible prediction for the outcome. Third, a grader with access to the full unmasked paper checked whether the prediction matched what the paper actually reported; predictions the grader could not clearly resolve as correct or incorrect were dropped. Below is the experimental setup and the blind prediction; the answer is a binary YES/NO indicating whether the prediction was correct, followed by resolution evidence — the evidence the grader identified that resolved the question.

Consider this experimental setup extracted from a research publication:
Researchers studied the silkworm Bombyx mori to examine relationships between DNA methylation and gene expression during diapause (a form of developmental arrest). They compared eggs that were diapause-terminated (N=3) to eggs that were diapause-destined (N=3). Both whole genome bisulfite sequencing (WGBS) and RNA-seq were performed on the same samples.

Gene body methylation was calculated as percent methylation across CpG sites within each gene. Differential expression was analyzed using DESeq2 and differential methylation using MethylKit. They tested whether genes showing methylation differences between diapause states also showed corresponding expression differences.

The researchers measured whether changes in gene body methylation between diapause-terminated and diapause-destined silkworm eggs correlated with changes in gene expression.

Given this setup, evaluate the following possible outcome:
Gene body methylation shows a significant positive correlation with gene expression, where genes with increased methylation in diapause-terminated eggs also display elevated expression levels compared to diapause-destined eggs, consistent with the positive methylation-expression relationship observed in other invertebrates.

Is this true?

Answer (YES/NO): NO